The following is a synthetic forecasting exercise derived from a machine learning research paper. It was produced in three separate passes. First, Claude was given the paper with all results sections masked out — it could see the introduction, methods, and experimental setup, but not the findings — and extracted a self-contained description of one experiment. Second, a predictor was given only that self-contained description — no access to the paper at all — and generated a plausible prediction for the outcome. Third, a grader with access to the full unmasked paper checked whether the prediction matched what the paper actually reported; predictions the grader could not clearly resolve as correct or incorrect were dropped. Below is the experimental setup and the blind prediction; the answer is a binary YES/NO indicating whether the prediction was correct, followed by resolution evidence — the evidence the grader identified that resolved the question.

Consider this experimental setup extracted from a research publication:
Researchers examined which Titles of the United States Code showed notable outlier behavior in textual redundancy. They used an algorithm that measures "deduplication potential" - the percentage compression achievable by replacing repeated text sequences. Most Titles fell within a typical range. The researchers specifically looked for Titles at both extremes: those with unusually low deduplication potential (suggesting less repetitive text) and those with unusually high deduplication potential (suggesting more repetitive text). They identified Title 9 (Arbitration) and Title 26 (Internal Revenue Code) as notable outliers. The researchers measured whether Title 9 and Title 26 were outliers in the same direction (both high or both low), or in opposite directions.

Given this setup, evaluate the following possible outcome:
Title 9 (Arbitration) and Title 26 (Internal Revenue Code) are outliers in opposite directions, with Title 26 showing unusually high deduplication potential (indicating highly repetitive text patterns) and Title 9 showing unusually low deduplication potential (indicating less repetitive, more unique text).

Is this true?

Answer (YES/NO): YES